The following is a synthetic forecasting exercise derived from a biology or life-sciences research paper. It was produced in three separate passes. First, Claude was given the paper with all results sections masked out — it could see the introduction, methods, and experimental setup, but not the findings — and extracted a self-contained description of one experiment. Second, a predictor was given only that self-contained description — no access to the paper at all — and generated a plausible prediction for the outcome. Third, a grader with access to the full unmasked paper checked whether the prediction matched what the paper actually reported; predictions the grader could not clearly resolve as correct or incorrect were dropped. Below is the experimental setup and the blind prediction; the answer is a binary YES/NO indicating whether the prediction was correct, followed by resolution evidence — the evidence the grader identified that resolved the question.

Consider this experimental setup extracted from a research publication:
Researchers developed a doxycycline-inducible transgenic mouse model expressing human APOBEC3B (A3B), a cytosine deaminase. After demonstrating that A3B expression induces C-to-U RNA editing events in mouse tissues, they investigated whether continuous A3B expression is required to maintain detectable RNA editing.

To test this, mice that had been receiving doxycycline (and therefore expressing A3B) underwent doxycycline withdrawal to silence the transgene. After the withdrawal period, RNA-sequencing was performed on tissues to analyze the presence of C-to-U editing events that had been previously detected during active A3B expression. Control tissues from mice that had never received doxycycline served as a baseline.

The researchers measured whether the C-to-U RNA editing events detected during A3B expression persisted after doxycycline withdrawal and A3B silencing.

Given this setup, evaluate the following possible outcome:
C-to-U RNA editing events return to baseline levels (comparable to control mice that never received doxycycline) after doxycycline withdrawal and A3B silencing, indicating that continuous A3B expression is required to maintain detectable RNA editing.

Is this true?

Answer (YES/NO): YES